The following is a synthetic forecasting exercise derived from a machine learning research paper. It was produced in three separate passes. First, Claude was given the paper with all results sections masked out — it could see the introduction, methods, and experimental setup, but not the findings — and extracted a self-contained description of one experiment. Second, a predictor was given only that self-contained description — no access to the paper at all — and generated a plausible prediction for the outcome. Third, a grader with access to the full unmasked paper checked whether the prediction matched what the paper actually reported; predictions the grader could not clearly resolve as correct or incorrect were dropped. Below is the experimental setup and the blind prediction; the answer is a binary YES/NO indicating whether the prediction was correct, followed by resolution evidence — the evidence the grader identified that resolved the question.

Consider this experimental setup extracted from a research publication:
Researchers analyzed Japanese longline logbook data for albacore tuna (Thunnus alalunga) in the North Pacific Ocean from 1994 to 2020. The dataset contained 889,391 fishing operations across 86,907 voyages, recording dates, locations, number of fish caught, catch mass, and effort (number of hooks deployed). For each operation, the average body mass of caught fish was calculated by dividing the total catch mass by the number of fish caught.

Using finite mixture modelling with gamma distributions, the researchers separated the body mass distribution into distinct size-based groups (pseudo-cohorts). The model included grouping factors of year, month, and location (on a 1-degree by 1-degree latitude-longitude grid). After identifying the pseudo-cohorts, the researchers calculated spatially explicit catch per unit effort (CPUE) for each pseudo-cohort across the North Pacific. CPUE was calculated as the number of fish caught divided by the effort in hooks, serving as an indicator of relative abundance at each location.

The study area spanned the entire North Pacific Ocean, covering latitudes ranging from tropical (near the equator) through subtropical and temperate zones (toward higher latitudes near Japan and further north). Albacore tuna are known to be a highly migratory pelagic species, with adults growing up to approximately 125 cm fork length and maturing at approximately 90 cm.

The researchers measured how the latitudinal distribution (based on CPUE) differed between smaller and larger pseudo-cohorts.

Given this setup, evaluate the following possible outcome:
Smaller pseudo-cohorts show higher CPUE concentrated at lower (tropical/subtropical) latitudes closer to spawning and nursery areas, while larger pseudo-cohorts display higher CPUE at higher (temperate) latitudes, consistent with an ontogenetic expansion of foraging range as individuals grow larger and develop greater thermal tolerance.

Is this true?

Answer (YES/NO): NO